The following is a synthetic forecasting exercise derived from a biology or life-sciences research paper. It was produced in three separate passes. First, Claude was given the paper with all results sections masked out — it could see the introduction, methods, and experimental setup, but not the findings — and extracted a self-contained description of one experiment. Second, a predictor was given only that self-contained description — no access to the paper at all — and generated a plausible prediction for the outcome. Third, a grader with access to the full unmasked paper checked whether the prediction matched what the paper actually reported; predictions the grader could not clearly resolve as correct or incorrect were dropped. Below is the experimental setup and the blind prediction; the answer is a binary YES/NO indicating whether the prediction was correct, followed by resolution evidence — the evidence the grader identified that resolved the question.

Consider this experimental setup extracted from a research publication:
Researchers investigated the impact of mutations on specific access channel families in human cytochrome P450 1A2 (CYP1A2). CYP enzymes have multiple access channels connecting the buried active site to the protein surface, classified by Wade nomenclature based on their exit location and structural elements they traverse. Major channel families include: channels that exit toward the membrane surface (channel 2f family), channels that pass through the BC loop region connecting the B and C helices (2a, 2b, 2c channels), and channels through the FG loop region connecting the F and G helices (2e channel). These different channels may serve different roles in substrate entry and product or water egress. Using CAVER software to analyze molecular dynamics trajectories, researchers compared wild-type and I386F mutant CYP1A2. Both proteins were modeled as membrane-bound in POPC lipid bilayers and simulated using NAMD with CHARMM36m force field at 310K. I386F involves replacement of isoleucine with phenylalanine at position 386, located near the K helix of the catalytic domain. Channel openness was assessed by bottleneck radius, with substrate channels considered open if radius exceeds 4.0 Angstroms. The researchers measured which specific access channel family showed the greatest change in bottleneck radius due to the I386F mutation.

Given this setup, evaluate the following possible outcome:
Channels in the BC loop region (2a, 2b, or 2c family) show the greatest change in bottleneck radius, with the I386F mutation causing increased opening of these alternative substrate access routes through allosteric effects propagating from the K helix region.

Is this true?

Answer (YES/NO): NO